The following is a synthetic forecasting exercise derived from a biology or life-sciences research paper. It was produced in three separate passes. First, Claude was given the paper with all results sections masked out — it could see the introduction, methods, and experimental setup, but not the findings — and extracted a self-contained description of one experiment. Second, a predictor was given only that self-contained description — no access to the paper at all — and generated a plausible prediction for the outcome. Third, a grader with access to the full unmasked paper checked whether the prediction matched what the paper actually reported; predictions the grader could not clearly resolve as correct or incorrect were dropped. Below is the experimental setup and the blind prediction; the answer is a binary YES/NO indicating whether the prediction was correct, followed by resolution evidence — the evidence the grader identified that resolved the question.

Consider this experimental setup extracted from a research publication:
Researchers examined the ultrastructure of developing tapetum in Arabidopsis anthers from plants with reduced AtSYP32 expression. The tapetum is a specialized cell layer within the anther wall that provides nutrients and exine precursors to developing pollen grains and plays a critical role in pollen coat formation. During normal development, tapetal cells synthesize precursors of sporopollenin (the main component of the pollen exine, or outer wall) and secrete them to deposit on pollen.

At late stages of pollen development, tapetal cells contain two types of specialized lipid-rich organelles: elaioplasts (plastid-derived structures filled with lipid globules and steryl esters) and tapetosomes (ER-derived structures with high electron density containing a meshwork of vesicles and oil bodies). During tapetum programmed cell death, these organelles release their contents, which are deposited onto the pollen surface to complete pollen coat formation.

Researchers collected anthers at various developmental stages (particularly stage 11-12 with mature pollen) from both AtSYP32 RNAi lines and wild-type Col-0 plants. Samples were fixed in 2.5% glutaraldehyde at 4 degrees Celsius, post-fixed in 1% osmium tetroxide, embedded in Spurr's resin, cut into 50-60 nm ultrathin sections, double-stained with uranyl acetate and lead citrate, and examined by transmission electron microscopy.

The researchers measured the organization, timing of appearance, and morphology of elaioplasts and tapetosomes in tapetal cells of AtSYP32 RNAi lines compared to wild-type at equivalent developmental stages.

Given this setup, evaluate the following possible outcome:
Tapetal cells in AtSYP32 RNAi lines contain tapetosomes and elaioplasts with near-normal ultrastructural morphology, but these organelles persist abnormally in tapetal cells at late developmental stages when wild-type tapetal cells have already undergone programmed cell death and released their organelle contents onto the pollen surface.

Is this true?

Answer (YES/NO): NO